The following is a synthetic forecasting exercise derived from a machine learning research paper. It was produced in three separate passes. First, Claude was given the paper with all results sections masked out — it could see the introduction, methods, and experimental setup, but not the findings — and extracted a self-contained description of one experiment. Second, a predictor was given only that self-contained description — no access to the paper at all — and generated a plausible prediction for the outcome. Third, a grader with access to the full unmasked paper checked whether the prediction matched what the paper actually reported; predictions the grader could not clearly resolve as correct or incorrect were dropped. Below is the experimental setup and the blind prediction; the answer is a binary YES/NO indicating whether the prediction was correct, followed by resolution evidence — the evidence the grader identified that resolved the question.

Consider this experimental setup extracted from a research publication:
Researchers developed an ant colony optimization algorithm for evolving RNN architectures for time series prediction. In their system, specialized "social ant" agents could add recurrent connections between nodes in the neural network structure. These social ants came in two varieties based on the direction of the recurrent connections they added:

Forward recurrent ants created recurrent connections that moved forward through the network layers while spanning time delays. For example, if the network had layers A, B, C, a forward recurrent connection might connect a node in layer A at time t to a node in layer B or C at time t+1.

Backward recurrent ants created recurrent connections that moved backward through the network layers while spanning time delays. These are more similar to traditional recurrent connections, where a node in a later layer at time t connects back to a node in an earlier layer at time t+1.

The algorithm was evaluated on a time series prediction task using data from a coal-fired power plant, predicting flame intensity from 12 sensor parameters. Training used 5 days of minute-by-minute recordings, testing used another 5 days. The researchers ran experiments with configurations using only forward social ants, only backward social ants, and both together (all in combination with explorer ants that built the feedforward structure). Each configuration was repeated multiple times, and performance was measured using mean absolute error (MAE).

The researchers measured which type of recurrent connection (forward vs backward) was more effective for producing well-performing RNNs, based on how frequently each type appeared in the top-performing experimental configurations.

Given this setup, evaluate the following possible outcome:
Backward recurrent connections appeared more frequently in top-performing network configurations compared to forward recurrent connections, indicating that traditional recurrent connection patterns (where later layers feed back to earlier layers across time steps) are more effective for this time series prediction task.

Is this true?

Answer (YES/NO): NO